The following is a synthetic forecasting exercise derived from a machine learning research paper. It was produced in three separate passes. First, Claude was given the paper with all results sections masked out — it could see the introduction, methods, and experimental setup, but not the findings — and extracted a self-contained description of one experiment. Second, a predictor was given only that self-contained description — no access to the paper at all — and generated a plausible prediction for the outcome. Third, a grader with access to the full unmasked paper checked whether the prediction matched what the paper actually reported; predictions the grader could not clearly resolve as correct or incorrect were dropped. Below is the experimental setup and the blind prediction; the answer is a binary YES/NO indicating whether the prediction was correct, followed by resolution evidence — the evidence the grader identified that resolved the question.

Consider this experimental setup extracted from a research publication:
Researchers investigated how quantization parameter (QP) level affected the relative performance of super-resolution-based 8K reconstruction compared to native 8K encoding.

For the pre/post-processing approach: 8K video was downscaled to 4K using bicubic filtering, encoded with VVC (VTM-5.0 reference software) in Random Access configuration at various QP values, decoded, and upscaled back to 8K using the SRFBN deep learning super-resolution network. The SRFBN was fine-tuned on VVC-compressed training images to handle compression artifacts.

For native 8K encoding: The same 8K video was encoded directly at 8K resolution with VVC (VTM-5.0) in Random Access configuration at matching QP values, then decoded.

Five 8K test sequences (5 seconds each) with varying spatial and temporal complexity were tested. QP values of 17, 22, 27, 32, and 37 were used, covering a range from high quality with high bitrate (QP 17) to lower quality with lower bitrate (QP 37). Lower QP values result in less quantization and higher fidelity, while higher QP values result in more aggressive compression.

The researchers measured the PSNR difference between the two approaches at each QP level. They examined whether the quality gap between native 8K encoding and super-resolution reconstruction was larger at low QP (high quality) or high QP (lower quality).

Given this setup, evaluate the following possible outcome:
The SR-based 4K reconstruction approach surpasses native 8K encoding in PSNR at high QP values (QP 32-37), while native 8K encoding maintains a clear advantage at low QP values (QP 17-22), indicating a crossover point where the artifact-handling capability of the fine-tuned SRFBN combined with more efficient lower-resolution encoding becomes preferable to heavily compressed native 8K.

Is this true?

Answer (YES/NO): NO